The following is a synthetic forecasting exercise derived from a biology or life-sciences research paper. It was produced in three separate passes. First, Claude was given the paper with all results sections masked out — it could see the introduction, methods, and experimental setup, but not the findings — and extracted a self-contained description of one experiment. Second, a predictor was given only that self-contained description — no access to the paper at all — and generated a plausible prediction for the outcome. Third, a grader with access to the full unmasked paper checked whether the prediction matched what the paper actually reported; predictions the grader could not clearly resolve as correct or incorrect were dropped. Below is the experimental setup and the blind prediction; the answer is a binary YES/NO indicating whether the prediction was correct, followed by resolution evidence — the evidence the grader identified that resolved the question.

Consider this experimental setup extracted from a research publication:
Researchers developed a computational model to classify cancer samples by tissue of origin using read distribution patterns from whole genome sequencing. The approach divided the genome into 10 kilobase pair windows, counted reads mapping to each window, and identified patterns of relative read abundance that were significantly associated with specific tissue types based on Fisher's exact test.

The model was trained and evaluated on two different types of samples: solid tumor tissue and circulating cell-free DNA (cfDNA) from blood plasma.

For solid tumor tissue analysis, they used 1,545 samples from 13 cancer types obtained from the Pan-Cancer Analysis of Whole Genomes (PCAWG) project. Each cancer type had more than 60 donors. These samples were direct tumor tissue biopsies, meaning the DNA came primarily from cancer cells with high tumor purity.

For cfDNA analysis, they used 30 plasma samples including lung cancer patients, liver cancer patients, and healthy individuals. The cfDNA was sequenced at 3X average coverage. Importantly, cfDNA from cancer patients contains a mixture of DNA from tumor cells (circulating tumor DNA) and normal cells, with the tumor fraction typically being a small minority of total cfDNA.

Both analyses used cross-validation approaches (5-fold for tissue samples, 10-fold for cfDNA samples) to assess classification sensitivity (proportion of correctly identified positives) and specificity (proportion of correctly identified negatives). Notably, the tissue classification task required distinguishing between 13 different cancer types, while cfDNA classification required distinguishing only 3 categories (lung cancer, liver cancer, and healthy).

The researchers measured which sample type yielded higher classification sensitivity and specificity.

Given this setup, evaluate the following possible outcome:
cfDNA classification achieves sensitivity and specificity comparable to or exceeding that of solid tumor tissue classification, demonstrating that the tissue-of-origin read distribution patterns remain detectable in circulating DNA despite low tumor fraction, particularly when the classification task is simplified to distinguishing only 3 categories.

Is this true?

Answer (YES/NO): YES